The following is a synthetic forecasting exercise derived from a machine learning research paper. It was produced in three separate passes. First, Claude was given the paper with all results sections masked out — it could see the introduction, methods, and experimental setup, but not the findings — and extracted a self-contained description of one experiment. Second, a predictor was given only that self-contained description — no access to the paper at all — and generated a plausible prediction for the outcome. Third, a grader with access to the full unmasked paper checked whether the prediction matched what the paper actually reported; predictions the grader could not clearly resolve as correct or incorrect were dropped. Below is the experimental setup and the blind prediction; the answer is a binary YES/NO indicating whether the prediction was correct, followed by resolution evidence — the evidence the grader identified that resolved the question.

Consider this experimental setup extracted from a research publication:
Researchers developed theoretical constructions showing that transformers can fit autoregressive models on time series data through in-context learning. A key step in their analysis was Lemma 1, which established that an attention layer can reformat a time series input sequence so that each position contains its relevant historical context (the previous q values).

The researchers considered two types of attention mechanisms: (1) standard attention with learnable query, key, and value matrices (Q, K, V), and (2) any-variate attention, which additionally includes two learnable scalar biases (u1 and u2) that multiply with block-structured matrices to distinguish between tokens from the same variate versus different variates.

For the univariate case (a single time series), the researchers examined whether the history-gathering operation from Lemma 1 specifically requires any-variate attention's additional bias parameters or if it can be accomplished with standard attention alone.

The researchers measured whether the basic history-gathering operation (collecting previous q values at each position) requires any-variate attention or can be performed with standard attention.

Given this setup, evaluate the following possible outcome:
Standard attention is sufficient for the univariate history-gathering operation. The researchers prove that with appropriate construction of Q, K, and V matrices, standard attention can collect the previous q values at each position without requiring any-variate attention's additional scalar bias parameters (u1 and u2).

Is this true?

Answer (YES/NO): YES